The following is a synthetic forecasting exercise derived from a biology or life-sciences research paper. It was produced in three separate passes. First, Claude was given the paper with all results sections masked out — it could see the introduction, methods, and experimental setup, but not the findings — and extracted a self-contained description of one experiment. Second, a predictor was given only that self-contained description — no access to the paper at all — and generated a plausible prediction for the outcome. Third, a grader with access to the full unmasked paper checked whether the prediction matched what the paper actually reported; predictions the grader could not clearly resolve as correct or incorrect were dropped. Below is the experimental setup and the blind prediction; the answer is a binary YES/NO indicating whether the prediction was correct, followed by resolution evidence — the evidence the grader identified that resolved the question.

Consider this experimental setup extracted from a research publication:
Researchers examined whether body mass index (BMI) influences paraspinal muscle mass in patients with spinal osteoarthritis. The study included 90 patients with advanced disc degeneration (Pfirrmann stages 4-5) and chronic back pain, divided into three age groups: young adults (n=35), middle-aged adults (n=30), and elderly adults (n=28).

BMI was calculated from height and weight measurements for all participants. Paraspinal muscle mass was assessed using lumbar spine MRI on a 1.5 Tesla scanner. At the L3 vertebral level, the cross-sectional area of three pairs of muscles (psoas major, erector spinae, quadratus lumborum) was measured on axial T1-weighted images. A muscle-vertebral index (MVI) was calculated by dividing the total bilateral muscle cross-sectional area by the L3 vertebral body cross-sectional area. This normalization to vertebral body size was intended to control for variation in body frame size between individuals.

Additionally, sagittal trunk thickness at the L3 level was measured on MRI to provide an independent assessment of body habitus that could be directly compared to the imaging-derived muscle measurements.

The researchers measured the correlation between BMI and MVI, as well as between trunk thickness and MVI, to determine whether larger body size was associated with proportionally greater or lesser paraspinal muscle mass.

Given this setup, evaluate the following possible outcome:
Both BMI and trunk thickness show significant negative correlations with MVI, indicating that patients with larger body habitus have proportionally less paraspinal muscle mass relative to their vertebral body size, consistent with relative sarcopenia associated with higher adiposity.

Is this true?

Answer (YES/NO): NO